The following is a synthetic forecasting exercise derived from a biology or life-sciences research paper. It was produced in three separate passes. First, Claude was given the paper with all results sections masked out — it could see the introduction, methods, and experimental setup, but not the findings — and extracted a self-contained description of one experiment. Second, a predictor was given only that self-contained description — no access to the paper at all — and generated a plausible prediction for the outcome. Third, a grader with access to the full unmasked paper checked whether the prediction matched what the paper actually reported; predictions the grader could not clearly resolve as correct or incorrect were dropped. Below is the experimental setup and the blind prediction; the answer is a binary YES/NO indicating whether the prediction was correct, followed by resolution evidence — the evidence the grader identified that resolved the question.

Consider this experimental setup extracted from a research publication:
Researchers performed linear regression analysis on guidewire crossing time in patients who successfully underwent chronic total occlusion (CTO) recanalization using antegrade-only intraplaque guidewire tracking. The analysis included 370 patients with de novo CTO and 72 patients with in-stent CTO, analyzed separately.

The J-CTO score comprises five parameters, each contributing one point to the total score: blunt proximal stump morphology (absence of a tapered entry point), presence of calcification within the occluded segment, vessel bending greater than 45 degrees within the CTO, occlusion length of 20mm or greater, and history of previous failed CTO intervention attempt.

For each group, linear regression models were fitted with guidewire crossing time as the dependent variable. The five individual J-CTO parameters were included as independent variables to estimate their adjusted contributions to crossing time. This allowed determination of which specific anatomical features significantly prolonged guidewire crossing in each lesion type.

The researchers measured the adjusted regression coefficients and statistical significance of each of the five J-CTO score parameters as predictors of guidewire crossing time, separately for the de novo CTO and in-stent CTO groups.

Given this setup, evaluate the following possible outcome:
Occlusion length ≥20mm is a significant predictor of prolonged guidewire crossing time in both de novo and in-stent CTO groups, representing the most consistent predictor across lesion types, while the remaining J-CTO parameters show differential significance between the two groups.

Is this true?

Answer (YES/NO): NO